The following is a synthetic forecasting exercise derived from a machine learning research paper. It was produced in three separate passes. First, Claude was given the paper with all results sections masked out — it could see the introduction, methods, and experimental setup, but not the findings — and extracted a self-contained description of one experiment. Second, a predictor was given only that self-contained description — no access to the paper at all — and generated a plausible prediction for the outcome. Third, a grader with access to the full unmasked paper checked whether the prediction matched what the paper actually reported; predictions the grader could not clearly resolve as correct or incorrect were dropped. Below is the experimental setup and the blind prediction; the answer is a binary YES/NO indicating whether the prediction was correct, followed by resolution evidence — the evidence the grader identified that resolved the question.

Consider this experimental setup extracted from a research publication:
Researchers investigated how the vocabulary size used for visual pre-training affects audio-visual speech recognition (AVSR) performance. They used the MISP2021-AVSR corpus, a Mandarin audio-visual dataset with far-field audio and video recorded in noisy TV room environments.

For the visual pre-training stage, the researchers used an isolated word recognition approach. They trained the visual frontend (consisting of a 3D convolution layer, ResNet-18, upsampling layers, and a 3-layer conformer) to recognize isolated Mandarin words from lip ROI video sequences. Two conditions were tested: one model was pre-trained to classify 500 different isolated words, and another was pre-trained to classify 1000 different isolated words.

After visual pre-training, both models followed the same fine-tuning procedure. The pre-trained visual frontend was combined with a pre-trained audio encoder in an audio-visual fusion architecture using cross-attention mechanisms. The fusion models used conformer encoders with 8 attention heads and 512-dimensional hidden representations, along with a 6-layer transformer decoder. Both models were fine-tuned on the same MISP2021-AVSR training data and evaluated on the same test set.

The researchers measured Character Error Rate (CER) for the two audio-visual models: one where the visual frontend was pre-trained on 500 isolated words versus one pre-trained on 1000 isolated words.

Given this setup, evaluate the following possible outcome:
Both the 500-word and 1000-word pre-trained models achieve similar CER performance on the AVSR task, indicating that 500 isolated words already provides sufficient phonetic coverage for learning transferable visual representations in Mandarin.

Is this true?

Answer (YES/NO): NO